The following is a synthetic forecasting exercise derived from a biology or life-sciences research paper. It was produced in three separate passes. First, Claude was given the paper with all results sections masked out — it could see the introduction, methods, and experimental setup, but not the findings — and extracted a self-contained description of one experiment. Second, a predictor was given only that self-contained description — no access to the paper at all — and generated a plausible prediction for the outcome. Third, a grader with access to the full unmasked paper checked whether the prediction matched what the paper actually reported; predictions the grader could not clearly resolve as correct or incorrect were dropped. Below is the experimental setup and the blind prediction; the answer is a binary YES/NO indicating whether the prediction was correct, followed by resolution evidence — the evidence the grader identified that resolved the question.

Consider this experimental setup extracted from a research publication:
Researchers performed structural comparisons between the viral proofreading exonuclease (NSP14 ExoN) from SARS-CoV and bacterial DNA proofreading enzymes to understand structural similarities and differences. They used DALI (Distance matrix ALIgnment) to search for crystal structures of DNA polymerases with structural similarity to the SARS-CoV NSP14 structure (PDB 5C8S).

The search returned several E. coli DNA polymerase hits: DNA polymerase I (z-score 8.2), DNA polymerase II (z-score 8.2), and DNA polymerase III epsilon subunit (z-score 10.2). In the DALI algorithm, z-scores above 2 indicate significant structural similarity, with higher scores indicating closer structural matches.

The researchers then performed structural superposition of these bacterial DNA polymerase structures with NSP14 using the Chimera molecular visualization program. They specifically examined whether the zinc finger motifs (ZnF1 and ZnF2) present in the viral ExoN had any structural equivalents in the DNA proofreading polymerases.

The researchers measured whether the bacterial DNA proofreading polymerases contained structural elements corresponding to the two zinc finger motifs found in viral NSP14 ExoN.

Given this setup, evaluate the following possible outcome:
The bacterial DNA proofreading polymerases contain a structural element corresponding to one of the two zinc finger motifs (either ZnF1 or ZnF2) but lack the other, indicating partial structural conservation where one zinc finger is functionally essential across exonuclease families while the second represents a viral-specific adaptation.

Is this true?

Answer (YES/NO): YES